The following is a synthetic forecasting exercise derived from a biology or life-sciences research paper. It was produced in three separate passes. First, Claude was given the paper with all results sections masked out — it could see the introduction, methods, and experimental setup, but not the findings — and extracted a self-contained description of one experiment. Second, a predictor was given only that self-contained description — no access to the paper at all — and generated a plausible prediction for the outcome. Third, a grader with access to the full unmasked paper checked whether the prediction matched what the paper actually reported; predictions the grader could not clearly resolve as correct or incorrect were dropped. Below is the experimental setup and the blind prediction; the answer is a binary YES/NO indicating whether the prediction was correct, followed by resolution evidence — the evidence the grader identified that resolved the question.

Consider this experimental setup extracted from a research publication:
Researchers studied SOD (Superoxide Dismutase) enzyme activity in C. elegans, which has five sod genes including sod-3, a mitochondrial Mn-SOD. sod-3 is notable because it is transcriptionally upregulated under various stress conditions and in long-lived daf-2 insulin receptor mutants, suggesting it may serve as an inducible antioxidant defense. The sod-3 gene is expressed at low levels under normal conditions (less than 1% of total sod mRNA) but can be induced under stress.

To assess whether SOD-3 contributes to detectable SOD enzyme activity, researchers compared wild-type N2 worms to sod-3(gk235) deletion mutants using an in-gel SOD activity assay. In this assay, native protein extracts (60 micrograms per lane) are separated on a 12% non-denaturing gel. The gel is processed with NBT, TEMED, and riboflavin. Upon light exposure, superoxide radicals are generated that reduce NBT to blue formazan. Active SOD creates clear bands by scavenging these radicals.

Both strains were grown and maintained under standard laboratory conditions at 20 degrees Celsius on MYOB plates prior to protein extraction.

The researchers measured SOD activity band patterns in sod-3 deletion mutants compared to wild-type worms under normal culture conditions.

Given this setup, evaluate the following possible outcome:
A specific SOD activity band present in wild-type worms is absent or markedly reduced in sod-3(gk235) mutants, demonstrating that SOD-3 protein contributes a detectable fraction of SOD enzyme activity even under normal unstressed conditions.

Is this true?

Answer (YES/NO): NO